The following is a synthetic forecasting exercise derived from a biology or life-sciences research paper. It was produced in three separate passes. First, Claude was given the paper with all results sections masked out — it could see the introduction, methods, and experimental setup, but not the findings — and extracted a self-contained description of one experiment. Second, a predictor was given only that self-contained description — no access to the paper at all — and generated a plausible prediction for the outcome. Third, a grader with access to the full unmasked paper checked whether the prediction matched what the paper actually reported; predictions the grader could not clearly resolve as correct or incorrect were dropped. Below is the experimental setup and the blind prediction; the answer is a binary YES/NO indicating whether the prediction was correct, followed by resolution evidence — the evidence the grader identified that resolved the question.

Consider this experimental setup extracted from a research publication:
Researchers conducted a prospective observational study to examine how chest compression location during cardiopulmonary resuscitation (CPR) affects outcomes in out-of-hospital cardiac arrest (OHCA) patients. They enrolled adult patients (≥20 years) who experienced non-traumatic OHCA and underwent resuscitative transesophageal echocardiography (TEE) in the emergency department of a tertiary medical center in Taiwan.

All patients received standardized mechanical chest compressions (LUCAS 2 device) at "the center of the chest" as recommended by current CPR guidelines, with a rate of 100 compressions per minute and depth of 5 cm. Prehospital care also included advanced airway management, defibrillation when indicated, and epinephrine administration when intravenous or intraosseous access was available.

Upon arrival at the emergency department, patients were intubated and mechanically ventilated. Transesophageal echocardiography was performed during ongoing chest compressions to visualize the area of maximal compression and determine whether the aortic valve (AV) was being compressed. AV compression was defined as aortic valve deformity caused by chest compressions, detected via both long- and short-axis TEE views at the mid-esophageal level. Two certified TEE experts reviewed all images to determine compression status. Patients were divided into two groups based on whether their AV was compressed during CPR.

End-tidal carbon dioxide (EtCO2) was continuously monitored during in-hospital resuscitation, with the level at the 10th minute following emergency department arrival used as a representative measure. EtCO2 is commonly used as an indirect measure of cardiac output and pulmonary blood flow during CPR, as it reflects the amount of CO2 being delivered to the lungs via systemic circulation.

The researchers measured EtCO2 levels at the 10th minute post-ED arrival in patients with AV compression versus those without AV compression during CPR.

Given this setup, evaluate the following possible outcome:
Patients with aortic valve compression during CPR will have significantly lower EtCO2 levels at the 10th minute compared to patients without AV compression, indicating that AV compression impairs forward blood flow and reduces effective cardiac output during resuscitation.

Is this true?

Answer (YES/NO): NO